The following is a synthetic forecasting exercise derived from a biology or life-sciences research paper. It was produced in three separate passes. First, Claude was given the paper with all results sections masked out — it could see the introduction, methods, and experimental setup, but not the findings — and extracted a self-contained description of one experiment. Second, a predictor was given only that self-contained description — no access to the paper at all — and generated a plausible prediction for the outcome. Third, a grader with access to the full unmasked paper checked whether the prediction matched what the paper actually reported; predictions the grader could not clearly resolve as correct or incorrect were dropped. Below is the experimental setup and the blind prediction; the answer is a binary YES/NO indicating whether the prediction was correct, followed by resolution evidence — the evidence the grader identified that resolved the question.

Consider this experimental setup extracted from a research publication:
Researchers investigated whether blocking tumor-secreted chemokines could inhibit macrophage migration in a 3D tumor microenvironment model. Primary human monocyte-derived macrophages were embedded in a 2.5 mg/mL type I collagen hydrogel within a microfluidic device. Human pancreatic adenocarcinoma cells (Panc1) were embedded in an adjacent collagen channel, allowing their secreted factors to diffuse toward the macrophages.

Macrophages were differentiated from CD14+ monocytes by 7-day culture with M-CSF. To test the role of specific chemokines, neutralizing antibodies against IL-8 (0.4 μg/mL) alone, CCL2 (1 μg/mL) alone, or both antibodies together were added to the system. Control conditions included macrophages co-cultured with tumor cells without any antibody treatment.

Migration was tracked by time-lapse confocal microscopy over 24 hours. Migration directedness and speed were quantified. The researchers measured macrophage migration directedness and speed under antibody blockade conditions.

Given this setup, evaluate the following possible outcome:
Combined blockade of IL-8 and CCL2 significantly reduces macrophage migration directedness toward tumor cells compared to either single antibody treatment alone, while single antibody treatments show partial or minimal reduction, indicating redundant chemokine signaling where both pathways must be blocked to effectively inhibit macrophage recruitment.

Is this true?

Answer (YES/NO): NO